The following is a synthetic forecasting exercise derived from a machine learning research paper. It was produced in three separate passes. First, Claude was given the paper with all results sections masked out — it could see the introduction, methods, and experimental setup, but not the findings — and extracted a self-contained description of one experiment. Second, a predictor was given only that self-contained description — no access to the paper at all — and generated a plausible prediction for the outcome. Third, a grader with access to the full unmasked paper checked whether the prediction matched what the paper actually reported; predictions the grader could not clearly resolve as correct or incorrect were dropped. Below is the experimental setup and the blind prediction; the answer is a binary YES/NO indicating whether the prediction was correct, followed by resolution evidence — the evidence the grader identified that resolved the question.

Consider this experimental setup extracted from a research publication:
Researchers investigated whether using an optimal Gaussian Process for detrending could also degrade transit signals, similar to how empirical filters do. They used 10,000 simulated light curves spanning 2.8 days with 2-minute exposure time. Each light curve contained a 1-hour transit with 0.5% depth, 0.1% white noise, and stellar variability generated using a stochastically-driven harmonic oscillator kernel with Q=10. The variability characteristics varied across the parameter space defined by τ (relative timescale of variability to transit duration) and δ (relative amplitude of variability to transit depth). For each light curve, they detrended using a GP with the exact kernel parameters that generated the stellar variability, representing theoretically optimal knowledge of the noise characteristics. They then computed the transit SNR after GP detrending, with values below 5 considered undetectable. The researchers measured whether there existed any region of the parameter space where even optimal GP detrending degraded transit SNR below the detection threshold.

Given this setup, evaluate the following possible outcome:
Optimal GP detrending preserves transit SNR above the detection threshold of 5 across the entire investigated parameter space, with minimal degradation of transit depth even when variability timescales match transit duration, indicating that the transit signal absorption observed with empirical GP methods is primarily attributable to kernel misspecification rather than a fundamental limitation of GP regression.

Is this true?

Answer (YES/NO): NO